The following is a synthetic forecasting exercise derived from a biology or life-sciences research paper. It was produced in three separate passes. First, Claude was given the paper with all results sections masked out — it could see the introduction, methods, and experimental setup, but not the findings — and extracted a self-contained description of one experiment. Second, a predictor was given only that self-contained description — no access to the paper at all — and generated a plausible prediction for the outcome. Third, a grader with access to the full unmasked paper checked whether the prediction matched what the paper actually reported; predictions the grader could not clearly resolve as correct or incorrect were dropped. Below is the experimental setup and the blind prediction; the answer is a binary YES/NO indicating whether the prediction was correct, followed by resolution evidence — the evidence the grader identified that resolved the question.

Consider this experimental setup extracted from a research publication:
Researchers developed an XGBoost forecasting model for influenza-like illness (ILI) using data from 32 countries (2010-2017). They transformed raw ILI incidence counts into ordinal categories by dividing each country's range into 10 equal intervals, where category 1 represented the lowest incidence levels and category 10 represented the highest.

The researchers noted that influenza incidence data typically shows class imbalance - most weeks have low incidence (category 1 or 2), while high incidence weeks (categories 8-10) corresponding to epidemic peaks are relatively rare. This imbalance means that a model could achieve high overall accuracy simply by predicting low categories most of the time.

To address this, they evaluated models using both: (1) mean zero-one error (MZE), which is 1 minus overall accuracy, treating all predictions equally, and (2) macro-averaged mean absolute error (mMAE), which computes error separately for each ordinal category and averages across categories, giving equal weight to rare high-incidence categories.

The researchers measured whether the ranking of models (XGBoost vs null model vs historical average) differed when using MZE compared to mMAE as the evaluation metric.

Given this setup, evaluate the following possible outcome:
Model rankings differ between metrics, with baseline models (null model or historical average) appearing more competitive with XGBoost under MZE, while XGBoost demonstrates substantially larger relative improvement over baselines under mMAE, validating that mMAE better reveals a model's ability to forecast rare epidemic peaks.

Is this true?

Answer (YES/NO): NO